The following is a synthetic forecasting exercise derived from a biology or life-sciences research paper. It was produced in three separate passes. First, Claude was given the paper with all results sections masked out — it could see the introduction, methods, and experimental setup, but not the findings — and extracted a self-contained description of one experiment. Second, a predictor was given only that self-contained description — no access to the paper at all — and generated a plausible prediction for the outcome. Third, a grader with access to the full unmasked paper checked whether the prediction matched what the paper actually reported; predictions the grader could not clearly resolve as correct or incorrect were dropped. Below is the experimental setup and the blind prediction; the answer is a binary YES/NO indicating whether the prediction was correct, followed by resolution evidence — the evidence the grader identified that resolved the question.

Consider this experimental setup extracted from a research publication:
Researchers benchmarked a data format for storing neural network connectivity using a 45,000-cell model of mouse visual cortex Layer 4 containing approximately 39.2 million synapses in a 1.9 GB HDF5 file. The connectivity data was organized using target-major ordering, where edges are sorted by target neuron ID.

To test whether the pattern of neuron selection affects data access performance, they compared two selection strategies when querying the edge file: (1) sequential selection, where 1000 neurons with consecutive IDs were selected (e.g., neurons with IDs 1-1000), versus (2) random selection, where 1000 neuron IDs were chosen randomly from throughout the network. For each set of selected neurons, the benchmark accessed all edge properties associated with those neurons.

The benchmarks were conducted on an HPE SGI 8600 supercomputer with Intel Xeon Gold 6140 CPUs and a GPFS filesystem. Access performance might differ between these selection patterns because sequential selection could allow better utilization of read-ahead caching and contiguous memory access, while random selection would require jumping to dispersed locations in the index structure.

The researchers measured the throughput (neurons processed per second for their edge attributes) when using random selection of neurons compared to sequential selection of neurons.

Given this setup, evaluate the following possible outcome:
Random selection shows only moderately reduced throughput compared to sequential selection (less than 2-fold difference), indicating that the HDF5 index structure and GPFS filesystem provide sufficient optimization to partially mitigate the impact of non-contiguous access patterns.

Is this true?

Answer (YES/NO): NO